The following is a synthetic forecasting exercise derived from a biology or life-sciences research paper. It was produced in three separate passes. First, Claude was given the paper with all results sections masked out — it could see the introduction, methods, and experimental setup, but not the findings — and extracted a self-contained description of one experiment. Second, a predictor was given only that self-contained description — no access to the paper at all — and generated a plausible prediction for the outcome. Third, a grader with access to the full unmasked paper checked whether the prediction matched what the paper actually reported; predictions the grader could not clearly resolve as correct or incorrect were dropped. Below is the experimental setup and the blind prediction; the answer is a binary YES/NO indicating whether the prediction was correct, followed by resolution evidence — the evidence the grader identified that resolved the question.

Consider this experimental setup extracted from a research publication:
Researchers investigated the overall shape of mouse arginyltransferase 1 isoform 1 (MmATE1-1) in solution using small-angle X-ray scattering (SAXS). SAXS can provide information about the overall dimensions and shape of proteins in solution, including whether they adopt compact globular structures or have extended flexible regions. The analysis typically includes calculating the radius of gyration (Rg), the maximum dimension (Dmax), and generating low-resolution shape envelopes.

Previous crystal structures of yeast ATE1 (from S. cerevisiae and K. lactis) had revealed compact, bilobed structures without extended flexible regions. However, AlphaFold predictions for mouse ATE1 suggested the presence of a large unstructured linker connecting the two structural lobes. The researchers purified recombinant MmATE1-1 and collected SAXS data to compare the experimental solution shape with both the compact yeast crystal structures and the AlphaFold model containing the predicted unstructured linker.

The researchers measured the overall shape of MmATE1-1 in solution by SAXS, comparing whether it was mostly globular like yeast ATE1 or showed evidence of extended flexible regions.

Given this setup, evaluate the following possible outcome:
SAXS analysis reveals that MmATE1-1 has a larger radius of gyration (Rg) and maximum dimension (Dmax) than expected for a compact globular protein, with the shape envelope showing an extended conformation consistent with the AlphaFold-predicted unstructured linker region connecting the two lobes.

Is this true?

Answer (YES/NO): YES